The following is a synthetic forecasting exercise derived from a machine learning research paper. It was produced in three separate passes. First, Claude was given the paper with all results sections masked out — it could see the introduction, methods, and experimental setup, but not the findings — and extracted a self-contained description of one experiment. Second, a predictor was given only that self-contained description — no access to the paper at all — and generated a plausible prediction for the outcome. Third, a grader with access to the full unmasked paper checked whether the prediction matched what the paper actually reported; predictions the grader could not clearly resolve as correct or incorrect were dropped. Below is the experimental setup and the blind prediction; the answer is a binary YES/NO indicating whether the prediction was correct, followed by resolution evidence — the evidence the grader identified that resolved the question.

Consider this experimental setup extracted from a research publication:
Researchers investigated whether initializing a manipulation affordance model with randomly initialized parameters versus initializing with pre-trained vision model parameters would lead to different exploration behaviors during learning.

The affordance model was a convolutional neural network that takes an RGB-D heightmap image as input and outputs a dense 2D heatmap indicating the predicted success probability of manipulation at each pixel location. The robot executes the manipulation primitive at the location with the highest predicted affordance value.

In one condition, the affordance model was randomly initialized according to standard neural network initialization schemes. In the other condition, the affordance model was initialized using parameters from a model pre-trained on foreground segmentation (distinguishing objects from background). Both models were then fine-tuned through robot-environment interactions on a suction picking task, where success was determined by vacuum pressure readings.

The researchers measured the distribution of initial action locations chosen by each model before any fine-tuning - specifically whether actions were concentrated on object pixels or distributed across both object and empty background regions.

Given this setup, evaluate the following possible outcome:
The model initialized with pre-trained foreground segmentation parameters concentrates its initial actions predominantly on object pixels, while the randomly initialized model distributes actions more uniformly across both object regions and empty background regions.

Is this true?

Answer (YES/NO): YES